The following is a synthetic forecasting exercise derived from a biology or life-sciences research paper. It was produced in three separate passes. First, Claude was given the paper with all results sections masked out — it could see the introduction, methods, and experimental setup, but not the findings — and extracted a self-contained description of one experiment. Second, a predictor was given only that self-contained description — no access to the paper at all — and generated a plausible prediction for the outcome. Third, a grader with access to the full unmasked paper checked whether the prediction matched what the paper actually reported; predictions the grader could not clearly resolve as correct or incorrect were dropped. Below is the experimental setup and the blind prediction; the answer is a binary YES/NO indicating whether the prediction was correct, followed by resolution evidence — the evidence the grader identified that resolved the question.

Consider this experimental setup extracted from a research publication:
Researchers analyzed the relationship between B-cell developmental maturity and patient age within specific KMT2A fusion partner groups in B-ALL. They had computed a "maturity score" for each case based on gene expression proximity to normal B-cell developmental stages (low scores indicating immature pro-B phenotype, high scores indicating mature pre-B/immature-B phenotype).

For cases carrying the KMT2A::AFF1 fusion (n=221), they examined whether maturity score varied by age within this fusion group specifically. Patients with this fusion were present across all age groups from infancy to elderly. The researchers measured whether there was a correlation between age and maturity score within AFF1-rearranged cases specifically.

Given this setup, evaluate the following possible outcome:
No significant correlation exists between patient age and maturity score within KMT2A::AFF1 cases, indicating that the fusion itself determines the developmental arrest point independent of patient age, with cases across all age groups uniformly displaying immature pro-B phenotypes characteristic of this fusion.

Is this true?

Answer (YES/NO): NO